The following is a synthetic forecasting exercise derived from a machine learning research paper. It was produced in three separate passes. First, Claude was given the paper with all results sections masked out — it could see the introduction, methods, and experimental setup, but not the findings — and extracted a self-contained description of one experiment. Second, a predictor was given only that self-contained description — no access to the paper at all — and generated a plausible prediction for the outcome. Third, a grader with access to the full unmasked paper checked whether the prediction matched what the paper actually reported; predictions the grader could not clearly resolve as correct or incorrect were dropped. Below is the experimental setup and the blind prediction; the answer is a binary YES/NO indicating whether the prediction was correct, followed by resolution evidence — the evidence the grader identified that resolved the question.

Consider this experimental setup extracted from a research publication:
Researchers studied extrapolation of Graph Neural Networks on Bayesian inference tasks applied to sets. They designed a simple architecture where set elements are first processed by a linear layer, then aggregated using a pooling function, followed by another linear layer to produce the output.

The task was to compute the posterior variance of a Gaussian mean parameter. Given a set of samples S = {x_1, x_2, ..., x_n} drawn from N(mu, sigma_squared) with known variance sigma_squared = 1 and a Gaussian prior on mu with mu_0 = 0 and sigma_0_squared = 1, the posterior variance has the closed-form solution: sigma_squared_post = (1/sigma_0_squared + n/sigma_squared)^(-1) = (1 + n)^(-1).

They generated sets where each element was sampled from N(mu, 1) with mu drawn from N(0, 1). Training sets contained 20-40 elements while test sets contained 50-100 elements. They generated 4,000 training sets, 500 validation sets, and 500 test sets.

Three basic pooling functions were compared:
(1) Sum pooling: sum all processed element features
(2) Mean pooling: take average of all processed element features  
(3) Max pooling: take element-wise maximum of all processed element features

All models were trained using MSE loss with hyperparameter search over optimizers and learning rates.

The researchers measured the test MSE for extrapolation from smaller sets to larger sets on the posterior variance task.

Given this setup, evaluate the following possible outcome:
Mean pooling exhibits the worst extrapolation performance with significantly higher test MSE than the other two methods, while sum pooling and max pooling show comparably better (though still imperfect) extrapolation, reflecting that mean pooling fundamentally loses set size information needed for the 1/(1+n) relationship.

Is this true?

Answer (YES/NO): NO